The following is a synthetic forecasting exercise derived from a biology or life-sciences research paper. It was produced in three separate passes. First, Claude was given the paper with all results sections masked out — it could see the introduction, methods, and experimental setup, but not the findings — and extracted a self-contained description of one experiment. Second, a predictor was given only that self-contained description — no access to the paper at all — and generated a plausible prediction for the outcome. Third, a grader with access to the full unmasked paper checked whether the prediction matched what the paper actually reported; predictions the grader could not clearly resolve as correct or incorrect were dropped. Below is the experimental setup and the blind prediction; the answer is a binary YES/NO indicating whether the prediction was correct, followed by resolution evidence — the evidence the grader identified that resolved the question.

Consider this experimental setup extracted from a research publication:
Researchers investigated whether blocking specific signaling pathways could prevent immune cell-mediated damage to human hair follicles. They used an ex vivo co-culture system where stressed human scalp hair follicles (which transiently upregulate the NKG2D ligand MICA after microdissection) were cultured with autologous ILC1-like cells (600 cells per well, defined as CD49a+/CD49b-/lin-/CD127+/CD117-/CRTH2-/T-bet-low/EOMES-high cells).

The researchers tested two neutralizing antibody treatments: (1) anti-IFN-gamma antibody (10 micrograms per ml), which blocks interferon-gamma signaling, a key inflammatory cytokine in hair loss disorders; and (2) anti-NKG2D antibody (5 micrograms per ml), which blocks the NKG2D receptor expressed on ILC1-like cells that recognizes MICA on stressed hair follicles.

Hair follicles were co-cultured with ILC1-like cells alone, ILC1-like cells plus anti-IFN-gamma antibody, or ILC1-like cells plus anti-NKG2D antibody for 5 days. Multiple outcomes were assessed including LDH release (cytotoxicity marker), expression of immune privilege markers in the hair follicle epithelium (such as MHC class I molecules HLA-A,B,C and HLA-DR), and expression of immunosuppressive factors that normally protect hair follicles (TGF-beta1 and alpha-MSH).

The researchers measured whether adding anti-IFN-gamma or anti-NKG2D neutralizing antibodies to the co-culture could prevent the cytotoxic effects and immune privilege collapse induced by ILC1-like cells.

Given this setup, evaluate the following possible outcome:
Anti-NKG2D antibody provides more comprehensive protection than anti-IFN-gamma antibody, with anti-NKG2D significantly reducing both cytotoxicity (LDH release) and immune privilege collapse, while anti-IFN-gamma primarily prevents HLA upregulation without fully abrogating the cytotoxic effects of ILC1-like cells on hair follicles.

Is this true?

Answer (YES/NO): NO